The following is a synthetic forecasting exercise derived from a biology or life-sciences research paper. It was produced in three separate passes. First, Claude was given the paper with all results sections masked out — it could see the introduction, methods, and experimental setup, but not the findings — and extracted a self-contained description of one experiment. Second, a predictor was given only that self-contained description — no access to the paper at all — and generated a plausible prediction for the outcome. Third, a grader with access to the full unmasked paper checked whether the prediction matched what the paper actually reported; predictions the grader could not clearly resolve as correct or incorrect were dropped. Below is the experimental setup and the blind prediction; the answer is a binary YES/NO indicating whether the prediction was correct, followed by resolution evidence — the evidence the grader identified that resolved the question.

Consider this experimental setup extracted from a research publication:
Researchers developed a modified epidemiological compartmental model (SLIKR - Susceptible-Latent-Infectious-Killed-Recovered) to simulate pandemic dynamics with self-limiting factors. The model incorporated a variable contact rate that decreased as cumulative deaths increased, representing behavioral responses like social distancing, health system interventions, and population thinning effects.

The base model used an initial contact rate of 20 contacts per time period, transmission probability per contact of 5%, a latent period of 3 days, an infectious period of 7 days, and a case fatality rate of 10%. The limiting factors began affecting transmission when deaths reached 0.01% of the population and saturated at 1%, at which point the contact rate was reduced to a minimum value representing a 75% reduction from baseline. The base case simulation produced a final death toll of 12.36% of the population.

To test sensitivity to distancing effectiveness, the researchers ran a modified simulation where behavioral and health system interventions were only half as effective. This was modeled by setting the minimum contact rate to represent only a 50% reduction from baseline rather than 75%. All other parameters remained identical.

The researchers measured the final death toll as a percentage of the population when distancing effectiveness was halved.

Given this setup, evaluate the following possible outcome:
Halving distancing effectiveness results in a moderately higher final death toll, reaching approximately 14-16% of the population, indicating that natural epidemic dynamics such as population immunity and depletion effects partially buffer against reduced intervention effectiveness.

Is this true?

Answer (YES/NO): NO